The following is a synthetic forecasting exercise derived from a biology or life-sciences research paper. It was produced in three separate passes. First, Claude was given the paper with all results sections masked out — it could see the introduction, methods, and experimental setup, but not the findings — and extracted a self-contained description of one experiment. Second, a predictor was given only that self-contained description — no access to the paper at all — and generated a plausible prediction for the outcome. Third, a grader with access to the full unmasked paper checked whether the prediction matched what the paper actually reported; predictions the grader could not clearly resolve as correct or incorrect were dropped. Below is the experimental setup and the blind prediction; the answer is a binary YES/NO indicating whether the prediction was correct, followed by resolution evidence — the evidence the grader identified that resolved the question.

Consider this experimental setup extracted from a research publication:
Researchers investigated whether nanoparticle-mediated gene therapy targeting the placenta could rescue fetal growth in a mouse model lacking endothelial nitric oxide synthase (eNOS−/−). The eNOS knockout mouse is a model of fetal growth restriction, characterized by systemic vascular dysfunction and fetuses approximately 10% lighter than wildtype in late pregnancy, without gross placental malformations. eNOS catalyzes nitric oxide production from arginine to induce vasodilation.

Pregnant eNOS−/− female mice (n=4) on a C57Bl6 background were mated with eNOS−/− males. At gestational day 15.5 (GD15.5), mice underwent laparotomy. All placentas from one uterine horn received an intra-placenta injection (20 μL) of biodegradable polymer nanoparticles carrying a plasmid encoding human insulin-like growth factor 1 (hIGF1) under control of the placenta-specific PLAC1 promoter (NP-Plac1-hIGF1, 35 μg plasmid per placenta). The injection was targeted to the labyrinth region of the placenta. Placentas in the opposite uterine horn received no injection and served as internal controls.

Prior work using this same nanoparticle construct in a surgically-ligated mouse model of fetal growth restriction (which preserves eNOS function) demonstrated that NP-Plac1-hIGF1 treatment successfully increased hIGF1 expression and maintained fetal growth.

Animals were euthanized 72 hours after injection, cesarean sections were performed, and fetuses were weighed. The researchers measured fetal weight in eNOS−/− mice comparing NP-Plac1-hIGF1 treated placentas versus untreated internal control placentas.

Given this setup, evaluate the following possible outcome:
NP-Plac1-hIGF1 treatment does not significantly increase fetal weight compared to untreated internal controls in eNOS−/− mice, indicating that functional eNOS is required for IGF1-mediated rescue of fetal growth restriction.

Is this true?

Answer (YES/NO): YES